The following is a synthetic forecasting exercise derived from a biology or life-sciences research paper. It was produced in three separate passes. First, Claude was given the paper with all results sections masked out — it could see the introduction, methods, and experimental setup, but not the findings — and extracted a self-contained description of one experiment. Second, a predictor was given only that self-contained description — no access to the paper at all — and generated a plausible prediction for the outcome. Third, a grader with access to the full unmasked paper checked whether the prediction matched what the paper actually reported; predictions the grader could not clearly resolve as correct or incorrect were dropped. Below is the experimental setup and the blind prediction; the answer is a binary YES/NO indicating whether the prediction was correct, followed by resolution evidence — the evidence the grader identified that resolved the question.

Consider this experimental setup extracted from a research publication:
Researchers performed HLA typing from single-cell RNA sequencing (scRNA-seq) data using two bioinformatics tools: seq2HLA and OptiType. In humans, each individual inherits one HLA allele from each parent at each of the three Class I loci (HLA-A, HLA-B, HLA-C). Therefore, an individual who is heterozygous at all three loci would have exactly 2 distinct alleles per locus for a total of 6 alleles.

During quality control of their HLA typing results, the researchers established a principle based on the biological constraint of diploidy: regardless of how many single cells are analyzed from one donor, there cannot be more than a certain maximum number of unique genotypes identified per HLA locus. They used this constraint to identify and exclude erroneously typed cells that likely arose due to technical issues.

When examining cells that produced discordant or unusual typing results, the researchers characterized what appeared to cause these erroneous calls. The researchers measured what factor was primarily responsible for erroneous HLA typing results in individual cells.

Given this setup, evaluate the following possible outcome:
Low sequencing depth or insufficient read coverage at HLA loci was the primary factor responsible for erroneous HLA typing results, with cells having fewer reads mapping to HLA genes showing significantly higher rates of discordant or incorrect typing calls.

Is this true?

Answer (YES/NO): YES